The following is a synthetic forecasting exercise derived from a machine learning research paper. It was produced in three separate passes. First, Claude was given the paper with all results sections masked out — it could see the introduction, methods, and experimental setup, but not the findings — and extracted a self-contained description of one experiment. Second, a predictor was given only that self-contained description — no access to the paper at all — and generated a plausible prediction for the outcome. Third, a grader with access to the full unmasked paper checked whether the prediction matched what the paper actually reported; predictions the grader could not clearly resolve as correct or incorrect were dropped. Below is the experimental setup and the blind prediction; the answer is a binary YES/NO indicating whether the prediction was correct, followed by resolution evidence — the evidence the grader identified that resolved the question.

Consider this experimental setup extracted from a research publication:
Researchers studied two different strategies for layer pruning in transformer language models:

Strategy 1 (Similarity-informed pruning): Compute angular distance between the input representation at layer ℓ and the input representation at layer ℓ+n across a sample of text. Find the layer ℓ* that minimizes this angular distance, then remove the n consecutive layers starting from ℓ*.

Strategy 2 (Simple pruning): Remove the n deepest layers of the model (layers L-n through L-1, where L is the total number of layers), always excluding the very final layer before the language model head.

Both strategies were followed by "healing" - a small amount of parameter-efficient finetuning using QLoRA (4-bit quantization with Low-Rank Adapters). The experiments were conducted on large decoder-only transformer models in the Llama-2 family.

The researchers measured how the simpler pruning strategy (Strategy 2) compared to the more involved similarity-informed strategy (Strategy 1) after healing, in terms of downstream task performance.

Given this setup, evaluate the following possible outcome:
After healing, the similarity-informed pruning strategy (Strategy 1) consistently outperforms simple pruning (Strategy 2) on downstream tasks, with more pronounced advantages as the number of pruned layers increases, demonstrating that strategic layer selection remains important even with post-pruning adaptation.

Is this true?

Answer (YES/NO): NO